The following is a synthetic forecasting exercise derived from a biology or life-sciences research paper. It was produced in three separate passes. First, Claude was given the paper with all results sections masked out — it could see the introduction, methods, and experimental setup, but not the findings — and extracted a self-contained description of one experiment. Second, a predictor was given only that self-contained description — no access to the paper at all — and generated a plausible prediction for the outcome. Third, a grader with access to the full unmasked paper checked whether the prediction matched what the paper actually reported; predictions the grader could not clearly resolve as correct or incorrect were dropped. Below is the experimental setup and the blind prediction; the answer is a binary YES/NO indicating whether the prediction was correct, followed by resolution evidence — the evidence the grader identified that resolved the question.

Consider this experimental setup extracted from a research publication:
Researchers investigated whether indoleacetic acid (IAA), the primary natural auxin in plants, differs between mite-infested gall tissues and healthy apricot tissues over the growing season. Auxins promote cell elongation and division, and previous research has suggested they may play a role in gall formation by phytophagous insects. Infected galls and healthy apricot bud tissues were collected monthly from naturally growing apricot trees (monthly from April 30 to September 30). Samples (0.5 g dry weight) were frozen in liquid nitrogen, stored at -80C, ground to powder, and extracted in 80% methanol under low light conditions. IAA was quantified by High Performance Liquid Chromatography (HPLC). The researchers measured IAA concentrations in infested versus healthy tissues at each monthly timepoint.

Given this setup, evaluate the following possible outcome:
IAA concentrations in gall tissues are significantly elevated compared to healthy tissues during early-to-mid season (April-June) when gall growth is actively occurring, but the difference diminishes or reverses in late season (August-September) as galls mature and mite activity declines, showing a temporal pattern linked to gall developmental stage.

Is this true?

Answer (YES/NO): NO